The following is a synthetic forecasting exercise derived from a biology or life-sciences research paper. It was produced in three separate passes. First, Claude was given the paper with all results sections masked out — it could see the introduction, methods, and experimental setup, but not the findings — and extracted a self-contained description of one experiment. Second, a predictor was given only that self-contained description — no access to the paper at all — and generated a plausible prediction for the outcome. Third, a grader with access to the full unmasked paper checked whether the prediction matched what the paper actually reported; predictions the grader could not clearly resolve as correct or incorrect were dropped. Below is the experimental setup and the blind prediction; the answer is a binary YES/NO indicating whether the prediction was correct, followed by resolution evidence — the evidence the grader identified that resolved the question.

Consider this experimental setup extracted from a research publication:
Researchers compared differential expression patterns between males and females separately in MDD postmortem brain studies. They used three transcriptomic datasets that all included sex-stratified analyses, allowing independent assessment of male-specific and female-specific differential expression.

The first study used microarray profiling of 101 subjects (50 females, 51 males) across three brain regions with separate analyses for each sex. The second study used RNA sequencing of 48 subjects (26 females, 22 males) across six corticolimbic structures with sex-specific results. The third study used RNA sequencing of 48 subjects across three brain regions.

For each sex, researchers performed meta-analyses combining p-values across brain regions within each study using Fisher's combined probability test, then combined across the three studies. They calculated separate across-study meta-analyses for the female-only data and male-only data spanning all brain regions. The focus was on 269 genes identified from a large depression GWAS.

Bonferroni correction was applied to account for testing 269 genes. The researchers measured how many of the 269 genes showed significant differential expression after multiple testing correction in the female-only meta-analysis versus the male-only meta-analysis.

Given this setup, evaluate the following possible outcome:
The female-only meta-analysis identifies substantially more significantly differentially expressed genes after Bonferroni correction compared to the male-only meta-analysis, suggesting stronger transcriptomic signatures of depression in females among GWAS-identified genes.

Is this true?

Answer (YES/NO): NO